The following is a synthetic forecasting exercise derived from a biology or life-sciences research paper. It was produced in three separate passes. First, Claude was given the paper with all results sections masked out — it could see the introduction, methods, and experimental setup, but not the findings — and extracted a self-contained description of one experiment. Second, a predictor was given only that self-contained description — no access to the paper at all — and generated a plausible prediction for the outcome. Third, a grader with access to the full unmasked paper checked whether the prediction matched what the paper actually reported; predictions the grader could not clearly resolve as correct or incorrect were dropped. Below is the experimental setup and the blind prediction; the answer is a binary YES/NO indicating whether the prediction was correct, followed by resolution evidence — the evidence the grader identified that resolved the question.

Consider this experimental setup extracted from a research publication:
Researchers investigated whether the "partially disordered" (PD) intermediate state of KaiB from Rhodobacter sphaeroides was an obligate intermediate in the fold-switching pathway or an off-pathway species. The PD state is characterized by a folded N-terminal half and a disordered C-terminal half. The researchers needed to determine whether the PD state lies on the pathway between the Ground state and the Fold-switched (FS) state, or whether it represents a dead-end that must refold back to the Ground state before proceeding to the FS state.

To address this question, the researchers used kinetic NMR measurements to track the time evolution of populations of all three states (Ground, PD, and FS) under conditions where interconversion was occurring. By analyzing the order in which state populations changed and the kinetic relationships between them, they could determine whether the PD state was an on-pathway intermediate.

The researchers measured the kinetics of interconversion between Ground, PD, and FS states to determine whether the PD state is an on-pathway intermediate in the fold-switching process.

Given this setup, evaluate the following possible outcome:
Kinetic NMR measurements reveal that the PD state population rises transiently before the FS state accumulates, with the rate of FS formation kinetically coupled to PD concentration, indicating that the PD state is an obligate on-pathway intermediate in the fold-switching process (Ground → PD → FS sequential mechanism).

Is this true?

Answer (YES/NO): NO